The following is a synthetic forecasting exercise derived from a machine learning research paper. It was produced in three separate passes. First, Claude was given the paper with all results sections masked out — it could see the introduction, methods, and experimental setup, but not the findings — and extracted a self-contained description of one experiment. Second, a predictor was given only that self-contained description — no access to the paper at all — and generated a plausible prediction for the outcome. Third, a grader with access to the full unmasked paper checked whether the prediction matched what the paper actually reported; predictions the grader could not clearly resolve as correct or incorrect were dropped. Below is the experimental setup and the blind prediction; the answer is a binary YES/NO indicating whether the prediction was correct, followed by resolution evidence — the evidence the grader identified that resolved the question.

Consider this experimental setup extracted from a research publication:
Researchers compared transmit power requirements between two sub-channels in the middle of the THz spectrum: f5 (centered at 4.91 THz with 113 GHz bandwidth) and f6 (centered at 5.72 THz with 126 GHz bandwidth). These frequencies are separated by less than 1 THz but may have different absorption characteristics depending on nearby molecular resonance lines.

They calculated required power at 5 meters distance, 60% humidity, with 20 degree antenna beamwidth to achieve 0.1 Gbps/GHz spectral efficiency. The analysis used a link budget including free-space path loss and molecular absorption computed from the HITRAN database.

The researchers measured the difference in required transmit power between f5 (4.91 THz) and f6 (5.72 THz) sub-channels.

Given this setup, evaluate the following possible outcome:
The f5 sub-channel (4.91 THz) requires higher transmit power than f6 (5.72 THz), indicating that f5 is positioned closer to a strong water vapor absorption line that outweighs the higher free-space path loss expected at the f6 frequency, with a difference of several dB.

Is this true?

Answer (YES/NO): NO